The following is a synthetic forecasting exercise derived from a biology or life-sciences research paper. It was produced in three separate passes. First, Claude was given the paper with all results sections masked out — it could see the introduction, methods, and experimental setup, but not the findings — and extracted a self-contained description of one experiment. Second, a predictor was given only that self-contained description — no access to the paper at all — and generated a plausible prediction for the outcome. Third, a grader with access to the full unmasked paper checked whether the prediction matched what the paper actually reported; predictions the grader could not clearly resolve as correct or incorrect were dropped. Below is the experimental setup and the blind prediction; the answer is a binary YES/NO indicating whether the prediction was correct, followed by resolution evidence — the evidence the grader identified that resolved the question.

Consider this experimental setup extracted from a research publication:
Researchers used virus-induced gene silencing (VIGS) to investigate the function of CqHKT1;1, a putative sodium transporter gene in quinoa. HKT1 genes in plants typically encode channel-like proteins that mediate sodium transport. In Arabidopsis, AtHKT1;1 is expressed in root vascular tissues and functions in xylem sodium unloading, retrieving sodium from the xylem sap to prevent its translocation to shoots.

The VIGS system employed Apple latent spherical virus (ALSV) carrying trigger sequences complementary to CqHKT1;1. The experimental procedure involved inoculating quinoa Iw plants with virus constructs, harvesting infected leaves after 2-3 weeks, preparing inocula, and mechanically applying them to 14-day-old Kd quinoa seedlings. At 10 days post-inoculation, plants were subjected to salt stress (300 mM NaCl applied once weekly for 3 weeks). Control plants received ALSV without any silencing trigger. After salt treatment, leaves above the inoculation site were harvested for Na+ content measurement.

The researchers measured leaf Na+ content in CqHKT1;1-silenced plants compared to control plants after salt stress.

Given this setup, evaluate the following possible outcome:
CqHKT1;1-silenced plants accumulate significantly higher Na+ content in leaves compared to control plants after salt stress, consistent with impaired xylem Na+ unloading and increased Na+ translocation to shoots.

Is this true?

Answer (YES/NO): YES